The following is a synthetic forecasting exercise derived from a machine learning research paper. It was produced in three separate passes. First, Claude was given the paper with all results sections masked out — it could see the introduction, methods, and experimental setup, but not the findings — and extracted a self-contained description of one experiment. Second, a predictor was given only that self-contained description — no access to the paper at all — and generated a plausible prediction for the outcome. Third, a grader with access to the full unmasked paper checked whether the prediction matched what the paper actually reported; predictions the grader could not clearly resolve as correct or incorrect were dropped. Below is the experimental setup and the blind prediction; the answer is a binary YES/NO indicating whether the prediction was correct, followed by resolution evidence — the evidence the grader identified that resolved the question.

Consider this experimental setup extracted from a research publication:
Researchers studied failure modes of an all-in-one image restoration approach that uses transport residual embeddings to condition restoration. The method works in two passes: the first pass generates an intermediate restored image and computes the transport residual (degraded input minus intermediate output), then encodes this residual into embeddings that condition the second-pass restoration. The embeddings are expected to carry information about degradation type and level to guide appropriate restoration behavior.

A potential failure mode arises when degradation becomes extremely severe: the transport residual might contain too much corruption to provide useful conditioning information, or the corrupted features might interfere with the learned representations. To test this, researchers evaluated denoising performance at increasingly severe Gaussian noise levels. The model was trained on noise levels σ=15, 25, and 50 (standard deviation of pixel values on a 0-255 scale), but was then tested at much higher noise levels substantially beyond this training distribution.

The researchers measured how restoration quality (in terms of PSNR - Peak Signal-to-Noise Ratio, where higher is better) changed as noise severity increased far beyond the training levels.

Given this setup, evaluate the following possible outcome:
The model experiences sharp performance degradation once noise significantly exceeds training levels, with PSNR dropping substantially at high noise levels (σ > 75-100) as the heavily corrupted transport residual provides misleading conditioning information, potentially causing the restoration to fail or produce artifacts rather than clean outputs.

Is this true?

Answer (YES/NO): NO